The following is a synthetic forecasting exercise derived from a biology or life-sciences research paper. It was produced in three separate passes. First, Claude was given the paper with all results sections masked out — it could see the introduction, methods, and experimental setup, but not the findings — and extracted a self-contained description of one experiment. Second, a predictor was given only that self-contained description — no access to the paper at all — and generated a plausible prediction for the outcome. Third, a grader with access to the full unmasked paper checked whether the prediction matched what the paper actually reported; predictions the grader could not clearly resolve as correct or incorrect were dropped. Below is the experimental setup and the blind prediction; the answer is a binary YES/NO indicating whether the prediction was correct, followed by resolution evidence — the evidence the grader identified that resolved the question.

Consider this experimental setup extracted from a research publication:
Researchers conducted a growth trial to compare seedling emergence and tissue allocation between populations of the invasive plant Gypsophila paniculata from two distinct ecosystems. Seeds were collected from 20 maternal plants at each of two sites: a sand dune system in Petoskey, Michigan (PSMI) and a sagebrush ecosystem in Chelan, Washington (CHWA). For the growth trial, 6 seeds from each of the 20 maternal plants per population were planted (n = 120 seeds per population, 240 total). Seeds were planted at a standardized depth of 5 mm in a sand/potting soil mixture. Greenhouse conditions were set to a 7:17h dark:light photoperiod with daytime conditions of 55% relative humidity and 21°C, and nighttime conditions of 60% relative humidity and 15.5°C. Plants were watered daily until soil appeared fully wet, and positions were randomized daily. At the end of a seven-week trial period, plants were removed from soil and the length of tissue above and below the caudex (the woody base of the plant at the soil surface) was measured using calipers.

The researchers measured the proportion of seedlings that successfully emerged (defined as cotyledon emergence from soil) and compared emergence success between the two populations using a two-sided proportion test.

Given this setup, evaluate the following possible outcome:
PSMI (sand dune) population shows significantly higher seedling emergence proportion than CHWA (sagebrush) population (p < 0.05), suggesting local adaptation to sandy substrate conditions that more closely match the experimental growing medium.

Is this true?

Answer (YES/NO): NO